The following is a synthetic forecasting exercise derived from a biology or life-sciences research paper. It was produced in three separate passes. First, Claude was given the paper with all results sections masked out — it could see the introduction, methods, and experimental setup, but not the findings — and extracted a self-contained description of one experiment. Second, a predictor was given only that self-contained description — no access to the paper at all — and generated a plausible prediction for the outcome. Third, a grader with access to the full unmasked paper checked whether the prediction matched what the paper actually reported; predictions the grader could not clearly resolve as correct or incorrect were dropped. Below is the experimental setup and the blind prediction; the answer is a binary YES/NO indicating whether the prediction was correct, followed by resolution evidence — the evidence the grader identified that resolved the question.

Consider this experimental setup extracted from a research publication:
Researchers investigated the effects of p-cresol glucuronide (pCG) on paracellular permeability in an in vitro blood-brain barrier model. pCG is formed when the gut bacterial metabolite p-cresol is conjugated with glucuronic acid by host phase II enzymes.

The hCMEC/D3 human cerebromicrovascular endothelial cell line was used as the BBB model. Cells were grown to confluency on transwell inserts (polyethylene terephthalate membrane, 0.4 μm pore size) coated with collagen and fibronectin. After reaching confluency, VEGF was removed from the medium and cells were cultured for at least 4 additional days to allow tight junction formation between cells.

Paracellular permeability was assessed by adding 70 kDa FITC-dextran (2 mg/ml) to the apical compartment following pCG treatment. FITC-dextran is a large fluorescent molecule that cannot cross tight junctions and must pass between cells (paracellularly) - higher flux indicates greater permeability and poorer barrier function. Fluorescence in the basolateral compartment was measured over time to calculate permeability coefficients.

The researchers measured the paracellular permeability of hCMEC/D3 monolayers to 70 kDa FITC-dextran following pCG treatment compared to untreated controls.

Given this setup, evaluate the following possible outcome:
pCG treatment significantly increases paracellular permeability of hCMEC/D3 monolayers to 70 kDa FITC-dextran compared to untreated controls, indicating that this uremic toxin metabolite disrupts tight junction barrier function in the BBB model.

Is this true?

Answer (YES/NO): NO